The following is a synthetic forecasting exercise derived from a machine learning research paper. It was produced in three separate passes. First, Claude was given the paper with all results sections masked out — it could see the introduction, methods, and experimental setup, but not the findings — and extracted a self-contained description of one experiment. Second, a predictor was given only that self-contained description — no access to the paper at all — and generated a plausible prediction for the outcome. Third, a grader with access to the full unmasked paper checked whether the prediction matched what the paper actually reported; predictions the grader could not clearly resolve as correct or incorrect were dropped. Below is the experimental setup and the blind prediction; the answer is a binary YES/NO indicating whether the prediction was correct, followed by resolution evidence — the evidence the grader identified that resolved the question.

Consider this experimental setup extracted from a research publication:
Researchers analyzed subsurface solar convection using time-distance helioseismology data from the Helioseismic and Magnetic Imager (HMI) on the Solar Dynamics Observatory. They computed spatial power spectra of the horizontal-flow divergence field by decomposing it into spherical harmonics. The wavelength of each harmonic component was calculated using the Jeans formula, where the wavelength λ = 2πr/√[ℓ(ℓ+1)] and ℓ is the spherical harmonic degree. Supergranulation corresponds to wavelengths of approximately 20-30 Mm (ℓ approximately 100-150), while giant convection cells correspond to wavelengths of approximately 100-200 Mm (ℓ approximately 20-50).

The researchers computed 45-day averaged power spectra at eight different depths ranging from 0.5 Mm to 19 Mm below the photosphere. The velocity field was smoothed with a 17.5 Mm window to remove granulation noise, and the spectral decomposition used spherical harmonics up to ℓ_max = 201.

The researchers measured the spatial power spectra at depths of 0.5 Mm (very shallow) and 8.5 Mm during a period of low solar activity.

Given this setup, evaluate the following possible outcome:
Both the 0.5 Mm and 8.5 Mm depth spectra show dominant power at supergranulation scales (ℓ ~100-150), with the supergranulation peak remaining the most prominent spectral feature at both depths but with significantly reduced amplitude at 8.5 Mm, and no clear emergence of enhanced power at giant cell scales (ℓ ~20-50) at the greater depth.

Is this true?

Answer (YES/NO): NO